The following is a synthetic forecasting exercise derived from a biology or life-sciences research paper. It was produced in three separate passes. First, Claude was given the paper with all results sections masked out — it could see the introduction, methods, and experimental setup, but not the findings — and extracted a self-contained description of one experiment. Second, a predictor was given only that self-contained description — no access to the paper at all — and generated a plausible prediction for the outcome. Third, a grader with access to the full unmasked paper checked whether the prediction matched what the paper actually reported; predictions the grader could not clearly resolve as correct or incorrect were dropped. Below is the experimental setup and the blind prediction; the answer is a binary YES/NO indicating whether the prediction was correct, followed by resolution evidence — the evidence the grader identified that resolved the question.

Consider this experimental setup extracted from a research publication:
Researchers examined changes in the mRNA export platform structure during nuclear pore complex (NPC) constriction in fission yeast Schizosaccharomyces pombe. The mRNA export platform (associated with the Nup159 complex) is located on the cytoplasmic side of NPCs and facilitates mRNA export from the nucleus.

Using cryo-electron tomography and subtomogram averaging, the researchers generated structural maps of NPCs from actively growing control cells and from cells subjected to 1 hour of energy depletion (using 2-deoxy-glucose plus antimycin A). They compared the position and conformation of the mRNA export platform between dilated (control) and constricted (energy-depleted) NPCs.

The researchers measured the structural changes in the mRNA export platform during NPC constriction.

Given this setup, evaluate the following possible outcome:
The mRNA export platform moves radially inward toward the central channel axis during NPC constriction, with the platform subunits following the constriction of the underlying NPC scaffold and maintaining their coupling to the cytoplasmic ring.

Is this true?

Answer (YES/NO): YES